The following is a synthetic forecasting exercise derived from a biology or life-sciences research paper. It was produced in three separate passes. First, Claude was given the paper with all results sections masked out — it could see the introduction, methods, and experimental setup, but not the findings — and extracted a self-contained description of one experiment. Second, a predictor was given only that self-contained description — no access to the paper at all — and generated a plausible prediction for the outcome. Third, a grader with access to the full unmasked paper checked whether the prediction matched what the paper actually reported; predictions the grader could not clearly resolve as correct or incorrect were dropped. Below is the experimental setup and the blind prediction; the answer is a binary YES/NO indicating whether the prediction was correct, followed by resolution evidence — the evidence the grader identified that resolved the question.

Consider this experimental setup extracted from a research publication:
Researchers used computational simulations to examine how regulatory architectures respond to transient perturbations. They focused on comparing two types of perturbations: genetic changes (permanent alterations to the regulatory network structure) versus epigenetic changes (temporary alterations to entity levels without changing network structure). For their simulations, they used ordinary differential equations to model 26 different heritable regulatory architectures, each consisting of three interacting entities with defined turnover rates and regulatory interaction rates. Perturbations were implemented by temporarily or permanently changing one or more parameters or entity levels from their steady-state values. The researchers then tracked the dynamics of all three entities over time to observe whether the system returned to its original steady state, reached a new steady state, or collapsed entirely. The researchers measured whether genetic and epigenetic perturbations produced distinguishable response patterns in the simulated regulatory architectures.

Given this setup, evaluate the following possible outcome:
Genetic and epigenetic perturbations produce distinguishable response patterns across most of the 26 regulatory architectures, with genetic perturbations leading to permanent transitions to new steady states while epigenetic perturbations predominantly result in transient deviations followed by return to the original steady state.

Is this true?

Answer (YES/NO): NO